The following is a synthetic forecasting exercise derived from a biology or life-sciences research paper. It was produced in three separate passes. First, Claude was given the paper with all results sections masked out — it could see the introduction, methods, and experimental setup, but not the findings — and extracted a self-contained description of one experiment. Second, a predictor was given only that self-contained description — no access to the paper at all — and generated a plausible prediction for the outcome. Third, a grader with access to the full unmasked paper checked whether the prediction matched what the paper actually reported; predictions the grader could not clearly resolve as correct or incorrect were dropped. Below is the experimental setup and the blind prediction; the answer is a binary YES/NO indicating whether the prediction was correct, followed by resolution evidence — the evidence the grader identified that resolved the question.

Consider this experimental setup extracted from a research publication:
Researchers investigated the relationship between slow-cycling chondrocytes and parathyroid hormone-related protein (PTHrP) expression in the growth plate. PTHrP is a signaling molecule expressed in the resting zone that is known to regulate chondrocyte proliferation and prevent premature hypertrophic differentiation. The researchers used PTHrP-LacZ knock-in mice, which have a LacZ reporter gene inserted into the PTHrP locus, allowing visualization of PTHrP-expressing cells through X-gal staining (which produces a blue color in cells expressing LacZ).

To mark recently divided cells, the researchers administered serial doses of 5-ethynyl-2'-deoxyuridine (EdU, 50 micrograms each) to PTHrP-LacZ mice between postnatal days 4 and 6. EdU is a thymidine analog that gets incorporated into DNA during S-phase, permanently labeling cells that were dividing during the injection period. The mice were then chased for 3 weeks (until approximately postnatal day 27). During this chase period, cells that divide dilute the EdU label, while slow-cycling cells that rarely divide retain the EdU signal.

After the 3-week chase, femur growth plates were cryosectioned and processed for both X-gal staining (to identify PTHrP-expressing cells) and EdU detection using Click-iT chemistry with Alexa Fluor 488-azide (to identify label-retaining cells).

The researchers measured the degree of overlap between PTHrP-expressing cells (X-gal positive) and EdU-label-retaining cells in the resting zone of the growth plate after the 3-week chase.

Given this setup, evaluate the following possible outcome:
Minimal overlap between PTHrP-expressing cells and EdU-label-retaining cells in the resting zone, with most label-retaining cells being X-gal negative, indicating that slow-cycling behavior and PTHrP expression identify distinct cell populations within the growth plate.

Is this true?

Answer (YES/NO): NO